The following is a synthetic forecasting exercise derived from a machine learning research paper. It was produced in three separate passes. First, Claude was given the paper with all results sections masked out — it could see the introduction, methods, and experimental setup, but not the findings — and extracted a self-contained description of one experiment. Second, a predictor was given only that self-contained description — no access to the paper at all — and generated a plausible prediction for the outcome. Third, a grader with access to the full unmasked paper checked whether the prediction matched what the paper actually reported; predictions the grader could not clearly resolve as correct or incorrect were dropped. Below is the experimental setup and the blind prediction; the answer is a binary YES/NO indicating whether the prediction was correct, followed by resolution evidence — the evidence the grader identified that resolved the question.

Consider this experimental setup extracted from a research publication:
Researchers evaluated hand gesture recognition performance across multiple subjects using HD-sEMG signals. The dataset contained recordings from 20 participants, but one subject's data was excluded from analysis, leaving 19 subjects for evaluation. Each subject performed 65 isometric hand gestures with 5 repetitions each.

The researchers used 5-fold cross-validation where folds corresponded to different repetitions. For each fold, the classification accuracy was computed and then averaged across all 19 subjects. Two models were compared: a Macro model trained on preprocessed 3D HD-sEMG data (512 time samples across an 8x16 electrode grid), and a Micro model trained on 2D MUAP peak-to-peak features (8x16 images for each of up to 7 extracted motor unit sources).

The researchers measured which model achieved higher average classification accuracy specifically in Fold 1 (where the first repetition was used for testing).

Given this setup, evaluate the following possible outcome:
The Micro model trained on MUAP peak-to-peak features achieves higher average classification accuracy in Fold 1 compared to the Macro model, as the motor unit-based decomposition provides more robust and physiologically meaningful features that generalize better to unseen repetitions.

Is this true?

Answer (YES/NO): YES